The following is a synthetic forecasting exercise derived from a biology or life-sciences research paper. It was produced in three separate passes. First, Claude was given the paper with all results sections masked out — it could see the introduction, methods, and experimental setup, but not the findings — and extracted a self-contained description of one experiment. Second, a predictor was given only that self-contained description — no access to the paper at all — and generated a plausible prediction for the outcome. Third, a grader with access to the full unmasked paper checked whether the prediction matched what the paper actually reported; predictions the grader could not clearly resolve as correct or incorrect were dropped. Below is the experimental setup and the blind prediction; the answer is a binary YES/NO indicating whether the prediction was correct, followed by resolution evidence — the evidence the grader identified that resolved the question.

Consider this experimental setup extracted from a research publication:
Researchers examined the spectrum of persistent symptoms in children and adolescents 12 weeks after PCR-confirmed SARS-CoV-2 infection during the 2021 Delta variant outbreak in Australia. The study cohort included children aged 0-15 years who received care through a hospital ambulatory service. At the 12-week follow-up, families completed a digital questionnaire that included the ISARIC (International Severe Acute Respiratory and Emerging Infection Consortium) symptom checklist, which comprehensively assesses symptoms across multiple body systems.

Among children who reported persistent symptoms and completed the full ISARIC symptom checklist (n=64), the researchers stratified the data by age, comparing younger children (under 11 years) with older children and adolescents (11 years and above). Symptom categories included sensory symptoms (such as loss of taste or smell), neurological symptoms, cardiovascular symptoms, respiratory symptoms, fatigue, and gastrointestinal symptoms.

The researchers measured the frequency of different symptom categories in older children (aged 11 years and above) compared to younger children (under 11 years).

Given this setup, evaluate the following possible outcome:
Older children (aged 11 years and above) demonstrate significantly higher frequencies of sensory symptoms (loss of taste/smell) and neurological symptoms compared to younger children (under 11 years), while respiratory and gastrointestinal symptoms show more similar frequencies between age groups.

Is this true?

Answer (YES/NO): YES